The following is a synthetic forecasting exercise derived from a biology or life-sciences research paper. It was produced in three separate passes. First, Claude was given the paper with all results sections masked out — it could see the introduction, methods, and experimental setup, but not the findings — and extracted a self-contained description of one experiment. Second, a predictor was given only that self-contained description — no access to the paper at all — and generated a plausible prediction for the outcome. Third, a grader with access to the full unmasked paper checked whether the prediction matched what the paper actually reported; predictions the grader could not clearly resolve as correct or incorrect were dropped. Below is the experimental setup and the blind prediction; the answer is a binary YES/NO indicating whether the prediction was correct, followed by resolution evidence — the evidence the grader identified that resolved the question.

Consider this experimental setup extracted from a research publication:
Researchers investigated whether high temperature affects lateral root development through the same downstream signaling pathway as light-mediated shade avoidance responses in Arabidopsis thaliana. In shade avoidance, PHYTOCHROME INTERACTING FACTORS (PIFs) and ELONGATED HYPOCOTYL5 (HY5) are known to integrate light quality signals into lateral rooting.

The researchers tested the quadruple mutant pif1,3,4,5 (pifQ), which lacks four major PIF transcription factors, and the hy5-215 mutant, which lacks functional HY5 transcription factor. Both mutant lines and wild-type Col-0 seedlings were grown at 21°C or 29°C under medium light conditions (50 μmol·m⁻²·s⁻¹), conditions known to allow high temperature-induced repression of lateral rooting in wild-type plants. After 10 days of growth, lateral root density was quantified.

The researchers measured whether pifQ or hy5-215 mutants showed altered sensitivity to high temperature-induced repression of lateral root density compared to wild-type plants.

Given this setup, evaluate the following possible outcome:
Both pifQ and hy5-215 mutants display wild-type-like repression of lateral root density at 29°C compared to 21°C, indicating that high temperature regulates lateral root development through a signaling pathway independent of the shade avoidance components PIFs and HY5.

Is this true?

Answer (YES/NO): YES